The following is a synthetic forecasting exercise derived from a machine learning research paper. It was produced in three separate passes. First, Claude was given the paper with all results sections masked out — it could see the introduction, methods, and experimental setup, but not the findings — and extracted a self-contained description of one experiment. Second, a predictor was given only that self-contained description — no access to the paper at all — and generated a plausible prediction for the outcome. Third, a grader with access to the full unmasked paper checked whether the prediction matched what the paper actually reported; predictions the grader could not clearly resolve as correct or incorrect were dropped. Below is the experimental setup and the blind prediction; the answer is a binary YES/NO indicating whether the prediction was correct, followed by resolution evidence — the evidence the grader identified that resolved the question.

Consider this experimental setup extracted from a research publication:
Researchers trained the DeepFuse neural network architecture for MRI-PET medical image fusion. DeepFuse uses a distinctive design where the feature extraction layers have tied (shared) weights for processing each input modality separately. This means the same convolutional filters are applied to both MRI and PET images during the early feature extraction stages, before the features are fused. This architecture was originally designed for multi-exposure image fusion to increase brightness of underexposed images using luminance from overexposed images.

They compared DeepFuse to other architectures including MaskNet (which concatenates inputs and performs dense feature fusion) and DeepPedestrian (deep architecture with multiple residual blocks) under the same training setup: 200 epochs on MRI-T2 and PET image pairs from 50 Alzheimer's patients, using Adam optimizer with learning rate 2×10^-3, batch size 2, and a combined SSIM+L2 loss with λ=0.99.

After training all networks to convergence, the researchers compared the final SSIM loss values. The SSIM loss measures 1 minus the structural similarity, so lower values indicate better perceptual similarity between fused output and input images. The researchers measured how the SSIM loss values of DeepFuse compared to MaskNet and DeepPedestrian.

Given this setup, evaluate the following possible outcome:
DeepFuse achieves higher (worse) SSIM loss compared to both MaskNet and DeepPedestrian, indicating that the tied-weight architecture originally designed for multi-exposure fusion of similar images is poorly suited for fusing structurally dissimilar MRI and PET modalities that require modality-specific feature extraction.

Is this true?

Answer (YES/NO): YES